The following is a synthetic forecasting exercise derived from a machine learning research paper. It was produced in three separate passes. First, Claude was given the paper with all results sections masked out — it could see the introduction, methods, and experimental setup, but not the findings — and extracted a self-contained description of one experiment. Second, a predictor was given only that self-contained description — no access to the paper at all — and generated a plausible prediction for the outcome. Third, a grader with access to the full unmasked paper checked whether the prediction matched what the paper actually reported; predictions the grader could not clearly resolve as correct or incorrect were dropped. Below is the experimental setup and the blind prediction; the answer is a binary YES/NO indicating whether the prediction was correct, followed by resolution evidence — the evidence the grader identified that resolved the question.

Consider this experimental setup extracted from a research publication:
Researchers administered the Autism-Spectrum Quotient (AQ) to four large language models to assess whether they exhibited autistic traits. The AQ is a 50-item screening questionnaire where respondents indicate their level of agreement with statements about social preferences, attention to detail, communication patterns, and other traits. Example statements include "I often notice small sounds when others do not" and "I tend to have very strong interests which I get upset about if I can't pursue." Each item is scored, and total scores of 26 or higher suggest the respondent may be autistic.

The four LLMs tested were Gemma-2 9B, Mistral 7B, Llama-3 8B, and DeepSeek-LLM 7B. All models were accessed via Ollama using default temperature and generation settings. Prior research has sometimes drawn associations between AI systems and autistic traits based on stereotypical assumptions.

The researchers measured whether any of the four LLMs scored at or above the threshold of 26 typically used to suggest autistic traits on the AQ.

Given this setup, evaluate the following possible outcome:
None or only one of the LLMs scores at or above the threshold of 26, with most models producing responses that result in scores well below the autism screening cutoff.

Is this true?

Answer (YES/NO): YES